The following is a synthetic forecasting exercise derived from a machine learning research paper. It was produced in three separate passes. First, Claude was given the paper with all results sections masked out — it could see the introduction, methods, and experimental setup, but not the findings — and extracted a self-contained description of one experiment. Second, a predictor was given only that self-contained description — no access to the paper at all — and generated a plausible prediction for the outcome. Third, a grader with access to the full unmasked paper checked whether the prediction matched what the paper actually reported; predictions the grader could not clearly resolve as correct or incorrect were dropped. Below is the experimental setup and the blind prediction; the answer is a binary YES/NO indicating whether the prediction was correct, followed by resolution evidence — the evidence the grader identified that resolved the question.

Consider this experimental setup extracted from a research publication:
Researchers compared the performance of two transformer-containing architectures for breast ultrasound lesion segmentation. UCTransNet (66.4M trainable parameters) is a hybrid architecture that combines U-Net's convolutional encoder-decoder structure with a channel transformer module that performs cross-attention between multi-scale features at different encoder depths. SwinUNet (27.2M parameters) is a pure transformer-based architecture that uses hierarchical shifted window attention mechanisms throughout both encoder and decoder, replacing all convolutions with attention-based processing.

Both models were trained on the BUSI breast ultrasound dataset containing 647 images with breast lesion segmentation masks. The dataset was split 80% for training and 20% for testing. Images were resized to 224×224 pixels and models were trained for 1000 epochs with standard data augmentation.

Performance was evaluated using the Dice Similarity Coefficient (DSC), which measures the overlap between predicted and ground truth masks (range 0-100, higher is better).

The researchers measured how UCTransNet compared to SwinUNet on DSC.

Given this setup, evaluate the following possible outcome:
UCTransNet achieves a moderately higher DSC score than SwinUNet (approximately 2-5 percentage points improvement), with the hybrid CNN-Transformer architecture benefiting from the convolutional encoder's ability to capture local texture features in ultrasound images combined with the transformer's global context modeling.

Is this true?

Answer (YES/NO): NO